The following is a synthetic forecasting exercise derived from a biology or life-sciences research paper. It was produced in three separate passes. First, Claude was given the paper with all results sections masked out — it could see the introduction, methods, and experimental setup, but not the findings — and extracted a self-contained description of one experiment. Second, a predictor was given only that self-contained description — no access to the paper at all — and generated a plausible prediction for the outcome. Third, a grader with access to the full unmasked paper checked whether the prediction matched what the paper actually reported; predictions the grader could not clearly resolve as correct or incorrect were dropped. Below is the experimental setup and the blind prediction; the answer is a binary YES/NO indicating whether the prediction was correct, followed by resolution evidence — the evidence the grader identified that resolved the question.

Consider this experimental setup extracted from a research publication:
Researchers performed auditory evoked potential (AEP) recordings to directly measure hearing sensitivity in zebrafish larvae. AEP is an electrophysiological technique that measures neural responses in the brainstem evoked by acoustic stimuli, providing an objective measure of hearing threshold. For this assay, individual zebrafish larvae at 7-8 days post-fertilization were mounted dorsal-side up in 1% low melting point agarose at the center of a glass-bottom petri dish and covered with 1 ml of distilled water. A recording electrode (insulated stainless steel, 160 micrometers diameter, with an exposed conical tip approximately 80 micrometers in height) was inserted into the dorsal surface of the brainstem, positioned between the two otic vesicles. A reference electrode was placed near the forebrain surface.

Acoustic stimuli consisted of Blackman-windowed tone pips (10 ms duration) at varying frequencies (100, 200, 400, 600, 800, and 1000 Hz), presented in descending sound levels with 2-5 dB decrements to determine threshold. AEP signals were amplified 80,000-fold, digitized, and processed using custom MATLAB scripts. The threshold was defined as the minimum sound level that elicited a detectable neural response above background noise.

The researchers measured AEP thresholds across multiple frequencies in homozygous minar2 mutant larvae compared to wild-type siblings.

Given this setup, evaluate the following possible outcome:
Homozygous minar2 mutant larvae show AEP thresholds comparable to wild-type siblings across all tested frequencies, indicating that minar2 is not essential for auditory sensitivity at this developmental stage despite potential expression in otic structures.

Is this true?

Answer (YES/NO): NO